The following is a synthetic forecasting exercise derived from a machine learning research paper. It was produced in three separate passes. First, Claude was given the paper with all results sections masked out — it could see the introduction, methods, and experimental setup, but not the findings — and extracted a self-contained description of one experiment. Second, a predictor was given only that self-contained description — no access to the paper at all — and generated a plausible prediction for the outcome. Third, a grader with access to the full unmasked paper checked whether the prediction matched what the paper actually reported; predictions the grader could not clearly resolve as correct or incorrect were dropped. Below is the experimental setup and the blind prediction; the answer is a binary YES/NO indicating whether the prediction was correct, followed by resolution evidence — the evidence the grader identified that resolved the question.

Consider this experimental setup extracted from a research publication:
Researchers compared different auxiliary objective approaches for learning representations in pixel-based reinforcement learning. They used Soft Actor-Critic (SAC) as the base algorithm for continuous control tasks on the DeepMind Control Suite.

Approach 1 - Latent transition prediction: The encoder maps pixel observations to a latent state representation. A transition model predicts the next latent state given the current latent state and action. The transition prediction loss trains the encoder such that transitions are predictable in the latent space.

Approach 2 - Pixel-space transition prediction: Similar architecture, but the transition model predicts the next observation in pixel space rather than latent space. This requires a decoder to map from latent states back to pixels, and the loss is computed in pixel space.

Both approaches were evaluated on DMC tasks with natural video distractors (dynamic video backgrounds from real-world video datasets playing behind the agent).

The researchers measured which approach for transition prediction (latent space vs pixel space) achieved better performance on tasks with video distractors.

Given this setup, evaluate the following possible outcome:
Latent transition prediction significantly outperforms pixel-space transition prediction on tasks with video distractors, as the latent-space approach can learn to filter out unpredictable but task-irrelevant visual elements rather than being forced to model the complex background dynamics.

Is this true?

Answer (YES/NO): YES